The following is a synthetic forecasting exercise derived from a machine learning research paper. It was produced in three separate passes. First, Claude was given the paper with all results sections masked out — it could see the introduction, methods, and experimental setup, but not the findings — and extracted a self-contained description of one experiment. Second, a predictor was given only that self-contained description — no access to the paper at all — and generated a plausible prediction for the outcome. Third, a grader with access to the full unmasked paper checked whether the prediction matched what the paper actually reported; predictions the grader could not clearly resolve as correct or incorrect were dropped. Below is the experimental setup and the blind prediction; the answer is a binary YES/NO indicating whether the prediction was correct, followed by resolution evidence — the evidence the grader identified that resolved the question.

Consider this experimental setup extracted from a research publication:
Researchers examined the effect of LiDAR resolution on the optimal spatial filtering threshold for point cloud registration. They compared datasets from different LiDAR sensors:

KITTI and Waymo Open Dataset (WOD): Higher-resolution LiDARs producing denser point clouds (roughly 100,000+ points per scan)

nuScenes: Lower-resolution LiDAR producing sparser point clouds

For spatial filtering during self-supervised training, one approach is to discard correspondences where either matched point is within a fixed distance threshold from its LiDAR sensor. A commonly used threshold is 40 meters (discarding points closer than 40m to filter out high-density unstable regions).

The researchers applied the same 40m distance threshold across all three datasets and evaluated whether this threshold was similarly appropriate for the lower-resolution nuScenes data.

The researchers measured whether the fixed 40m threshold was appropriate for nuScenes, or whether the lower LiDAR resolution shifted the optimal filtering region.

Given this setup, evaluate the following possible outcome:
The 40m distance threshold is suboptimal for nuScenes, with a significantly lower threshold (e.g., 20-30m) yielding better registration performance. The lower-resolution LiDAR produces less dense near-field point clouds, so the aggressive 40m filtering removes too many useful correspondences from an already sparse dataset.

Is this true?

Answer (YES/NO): YES